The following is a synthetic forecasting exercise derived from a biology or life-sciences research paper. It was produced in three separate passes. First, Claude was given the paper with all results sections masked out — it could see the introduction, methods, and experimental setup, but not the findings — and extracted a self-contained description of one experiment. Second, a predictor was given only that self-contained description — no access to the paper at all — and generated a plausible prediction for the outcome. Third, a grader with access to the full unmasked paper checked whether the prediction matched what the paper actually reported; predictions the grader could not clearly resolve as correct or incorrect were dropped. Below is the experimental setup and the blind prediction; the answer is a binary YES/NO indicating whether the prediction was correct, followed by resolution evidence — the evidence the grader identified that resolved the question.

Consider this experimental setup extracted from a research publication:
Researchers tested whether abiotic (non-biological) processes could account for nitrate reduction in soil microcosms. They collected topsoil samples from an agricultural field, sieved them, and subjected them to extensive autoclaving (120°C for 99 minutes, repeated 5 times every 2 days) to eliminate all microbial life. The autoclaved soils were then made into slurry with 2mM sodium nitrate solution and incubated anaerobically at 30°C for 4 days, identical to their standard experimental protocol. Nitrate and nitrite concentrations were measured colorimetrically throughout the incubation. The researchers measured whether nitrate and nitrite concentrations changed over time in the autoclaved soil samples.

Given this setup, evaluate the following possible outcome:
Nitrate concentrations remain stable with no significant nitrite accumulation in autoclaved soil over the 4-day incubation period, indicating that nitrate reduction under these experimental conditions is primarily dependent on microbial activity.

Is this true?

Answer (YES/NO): YES